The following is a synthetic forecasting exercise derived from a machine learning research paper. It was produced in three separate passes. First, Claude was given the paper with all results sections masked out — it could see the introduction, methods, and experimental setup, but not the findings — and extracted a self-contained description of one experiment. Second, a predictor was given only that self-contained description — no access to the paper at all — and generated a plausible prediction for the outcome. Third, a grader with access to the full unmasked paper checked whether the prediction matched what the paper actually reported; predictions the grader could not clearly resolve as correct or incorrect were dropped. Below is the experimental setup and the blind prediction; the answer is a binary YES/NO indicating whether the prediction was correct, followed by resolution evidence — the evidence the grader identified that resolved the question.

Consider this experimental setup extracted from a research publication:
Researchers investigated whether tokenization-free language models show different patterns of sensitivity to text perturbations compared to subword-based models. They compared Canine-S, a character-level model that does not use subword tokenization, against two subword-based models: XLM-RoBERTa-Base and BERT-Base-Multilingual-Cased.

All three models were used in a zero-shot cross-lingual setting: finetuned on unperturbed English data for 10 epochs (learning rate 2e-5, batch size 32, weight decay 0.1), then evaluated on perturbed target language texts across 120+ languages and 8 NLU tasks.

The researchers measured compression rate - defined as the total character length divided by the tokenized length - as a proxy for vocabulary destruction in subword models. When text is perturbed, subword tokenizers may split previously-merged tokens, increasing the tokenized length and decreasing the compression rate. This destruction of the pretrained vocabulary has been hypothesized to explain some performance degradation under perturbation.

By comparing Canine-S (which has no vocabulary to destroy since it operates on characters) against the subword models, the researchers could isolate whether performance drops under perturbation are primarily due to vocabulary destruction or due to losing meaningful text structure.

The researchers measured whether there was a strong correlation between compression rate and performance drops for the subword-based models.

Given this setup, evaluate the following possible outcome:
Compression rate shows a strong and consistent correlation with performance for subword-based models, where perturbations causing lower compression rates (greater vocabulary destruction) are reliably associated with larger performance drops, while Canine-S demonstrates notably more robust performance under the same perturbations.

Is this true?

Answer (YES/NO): NO